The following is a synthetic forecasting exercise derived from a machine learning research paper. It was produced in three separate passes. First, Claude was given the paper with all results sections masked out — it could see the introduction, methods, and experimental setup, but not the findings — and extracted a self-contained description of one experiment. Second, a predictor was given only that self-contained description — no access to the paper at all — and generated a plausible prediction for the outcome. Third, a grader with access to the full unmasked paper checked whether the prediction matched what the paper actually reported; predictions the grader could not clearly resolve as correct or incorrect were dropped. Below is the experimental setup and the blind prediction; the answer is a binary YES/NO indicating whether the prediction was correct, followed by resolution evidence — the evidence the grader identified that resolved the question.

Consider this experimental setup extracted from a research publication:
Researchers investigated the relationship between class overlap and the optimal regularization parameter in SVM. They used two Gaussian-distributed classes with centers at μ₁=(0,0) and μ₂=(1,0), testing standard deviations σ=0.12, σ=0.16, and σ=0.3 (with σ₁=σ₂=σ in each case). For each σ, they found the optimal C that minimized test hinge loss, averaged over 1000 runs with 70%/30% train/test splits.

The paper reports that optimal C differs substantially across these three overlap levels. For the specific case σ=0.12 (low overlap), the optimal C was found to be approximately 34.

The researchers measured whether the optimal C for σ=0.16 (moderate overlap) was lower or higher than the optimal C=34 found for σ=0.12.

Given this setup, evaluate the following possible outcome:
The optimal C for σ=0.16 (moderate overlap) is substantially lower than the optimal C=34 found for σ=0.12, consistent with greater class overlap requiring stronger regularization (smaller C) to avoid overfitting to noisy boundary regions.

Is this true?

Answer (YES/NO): NO